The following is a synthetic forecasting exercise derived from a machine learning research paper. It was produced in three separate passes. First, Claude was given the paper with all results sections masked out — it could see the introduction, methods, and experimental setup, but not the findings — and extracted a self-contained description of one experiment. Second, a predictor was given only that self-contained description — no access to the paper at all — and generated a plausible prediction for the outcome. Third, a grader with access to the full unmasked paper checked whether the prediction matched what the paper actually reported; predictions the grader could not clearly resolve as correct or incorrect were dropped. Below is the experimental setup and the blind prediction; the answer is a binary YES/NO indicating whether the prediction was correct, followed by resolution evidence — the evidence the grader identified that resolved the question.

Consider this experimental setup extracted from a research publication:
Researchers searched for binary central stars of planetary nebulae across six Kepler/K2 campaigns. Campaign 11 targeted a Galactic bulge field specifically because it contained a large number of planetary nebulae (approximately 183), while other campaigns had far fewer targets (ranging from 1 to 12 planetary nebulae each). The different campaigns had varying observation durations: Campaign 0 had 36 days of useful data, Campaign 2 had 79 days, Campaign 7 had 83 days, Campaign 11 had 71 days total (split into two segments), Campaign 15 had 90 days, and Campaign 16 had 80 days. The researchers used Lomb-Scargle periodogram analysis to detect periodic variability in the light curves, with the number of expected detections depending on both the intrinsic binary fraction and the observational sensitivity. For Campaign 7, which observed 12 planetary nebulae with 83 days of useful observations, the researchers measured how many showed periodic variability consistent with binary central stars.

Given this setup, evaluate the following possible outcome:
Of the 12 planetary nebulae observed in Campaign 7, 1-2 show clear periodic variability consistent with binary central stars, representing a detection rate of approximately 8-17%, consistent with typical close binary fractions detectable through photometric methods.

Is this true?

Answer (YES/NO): YES